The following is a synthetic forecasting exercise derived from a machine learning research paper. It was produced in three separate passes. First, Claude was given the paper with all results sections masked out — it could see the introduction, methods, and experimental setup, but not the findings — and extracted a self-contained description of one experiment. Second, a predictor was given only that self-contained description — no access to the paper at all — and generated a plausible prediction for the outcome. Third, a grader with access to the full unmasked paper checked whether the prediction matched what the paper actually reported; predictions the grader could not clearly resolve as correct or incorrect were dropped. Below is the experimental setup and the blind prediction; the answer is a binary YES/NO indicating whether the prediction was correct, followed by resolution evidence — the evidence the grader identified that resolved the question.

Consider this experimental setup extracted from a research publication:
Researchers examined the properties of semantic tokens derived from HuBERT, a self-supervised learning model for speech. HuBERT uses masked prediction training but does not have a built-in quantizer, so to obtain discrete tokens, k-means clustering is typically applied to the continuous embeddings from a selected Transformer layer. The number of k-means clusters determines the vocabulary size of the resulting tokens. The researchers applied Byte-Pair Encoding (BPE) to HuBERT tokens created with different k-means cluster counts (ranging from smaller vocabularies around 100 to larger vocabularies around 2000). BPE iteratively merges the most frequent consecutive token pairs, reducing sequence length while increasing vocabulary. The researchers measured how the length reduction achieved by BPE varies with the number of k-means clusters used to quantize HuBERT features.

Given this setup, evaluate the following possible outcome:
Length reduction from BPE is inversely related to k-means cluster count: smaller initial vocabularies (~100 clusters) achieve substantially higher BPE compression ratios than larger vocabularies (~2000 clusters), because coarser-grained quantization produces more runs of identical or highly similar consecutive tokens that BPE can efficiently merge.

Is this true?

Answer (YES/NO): YES